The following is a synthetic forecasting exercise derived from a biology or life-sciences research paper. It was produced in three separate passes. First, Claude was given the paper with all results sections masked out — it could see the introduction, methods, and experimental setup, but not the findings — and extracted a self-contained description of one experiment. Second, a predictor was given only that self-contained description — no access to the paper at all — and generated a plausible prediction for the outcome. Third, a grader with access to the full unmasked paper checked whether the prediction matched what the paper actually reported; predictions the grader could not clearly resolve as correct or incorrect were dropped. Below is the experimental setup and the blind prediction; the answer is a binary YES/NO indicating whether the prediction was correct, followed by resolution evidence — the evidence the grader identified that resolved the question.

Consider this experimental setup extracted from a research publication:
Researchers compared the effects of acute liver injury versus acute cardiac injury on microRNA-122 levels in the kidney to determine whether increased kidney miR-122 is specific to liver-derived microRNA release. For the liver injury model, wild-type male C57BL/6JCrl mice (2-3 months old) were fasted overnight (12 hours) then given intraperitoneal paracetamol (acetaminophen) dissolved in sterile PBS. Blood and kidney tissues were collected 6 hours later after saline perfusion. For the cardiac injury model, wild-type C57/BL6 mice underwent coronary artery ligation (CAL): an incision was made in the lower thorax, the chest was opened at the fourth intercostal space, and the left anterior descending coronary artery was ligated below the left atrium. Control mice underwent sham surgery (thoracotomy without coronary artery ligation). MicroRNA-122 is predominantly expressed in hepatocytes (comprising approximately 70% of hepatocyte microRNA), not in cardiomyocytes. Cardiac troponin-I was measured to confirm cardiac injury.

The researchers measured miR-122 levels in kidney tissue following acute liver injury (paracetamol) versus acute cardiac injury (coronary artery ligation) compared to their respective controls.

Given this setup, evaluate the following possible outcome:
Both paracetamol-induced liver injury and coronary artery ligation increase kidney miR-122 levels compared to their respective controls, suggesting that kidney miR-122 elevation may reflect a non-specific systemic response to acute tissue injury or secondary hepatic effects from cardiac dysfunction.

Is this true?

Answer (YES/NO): NO